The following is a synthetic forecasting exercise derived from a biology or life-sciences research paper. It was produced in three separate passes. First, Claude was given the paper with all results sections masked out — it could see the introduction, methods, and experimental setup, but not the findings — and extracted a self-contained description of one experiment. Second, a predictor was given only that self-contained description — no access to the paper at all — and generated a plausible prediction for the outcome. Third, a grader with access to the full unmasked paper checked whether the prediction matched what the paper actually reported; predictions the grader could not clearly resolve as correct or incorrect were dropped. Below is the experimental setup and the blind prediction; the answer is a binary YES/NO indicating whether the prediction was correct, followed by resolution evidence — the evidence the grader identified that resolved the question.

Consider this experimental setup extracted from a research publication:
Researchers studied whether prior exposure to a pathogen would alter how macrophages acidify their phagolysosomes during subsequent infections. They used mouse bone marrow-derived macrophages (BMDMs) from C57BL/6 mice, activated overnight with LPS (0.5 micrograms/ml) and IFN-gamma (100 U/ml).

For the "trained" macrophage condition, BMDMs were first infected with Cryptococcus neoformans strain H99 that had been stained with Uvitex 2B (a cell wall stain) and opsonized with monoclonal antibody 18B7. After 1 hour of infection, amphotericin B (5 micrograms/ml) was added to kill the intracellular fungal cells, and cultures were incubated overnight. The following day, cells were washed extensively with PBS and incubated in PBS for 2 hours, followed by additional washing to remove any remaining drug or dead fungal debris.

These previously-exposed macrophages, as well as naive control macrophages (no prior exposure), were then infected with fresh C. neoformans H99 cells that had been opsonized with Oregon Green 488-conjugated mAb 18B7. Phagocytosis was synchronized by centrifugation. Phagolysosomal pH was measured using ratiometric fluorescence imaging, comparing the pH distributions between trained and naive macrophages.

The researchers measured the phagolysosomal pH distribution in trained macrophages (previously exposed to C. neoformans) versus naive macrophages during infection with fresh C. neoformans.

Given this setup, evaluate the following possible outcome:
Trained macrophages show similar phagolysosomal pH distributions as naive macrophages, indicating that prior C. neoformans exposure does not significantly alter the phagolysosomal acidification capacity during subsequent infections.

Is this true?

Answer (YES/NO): NO